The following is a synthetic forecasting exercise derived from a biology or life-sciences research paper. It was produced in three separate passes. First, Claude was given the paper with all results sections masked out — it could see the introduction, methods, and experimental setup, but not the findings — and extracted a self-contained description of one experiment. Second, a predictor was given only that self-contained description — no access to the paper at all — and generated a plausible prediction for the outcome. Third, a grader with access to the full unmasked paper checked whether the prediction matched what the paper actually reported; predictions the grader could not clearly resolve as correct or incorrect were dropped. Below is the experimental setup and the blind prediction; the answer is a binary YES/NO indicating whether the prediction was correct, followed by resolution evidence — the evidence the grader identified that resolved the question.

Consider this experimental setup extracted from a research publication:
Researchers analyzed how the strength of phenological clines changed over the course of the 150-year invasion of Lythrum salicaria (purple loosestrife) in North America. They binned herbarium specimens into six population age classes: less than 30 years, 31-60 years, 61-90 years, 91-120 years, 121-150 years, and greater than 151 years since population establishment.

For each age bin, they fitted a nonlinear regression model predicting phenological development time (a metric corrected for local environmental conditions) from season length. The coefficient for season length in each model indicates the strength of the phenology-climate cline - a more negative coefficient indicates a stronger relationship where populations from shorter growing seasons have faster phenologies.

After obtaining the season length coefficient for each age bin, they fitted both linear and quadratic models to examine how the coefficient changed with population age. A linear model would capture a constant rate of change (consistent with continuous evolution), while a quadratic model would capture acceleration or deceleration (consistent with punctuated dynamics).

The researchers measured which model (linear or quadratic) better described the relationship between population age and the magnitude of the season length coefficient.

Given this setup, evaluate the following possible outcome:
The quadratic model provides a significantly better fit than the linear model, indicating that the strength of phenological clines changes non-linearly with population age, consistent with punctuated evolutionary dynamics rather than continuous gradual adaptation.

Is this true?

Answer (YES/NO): YES